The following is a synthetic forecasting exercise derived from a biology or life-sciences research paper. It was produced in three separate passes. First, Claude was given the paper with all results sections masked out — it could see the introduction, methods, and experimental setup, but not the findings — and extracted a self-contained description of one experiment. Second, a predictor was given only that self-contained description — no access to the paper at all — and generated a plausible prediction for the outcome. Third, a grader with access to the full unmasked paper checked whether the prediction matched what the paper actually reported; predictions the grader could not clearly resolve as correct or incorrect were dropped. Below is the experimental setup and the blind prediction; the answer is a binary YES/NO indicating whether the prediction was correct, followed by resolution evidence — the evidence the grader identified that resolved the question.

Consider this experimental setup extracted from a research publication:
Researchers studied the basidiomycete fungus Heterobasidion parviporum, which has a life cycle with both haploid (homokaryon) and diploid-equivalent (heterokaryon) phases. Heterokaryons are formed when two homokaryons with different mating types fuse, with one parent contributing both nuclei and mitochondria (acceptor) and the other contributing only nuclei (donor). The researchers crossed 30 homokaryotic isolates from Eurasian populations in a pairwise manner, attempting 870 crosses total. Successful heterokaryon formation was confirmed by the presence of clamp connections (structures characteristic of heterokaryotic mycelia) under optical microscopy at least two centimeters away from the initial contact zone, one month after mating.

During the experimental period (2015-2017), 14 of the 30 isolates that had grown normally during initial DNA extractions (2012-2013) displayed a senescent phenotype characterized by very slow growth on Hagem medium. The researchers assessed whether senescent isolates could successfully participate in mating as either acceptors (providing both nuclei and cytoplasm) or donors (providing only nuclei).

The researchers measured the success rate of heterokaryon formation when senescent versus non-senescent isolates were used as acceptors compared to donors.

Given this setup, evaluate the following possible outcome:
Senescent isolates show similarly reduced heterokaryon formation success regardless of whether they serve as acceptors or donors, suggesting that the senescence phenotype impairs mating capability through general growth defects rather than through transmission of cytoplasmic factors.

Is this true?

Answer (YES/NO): NO